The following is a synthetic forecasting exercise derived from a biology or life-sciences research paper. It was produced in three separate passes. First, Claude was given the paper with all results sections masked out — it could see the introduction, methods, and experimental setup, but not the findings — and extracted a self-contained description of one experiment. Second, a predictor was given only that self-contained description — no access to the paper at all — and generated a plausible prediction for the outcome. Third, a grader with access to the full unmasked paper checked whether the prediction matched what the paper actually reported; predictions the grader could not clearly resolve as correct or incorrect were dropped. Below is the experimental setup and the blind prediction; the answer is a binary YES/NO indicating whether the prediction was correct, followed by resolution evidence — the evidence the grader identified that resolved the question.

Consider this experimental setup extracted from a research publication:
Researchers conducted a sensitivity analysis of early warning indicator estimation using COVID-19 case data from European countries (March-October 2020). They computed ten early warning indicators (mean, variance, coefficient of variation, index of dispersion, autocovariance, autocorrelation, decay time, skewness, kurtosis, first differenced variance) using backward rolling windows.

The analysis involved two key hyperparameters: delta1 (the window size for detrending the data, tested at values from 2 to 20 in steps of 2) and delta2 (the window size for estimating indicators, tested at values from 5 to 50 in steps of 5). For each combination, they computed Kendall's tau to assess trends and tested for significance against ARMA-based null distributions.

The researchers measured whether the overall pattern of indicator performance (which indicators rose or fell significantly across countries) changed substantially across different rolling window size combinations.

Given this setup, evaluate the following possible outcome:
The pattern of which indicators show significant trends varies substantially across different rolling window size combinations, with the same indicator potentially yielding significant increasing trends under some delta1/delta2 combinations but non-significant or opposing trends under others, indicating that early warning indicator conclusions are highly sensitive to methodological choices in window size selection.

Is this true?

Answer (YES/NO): NO